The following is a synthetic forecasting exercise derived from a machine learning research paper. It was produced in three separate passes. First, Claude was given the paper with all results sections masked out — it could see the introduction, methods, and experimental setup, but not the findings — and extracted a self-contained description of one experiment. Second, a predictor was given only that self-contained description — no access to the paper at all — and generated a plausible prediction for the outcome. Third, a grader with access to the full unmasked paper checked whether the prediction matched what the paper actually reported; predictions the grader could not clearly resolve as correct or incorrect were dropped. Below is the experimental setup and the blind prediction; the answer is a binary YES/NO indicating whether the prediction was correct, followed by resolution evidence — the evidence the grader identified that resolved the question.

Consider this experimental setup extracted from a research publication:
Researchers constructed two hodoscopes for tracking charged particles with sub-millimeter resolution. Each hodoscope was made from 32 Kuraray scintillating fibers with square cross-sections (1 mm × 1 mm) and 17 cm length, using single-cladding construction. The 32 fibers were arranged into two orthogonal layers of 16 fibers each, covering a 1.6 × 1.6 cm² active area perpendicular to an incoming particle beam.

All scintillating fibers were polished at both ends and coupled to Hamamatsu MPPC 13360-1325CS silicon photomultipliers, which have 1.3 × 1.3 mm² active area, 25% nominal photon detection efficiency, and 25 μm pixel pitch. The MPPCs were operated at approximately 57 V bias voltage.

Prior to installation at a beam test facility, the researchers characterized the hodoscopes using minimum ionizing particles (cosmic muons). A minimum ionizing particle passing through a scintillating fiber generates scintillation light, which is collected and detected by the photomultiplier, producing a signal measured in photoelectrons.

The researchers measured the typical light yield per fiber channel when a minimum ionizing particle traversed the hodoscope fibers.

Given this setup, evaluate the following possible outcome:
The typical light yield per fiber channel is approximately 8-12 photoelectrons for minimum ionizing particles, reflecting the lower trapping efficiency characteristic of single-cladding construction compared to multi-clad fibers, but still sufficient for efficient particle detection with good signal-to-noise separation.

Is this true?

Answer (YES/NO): NO